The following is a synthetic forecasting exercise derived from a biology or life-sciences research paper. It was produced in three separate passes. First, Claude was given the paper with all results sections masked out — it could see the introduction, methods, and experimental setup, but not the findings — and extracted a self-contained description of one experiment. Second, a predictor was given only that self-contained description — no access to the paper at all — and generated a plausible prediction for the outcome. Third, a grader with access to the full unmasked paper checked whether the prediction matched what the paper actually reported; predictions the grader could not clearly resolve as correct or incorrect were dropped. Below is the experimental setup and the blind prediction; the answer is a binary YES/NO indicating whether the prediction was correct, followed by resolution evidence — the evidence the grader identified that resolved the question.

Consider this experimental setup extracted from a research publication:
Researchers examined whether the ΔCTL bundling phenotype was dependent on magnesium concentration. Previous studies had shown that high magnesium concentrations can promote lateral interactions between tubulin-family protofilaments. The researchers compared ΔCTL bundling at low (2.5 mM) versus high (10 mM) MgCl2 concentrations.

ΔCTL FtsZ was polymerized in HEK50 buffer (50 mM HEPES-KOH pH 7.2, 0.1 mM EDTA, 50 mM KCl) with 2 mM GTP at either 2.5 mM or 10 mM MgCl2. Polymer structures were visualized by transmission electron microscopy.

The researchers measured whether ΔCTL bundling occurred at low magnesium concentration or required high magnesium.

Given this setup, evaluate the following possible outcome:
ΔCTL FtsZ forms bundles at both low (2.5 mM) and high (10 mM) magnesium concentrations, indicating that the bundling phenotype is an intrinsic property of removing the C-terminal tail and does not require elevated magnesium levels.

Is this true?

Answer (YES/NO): NO